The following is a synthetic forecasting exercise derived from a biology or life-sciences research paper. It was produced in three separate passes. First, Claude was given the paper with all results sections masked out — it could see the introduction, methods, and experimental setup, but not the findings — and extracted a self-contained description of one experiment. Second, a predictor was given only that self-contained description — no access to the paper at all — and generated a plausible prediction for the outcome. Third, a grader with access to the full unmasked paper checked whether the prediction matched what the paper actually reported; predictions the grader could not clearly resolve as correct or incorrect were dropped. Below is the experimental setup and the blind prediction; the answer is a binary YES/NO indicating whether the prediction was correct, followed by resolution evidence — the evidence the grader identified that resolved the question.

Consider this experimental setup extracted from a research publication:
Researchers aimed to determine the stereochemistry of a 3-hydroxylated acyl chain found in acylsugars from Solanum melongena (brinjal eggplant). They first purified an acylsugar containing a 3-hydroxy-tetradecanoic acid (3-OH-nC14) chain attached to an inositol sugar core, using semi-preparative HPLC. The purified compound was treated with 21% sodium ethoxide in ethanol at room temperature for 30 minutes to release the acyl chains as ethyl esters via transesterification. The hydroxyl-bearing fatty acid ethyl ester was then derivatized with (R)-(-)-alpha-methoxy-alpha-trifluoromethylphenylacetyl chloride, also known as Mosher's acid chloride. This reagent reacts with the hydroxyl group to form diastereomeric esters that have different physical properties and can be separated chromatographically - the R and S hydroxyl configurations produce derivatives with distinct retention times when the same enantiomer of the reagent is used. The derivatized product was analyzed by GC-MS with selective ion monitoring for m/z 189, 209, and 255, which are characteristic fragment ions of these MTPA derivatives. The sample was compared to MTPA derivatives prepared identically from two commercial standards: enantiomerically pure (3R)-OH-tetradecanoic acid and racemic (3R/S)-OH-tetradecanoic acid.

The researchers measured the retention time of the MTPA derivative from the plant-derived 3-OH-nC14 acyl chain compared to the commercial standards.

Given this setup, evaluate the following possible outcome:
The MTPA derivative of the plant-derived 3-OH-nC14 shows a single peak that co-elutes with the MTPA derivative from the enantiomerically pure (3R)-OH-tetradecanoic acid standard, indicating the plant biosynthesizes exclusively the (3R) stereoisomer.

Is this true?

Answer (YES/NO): YES